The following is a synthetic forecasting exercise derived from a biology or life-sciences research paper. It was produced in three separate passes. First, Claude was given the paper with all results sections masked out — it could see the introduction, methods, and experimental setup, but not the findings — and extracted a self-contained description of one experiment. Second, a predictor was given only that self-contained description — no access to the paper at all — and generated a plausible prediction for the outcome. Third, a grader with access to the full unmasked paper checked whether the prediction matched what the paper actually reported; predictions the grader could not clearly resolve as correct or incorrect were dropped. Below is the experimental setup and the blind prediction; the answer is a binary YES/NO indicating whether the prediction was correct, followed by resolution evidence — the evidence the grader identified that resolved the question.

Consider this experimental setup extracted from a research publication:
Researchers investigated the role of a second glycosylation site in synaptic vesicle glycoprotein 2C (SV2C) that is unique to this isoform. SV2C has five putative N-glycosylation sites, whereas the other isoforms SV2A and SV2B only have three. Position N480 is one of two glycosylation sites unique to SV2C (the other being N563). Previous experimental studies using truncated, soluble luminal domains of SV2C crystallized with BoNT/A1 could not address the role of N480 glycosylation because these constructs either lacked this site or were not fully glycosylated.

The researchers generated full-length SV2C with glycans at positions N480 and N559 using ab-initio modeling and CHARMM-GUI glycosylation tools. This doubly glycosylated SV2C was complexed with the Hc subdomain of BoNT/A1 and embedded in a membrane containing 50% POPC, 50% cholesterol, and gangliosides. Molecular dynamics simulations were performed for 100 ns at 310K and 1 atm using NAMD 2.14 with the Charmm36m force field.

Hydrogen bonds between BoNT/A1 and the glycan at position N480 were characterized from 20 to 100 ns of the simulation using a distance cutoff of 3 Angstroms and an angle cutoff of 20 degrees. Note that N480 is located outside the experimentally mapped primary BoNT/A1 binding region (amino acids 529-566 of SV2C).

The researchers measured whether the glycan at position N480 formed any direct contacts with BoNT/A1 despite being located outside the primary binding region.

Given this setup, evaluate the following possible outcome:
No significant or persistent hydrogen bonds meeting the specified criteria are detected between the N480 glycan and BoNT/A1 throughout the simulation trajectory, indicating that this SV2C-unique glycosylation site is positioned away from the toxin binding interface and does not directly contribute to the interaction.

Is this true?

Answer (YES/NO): YES